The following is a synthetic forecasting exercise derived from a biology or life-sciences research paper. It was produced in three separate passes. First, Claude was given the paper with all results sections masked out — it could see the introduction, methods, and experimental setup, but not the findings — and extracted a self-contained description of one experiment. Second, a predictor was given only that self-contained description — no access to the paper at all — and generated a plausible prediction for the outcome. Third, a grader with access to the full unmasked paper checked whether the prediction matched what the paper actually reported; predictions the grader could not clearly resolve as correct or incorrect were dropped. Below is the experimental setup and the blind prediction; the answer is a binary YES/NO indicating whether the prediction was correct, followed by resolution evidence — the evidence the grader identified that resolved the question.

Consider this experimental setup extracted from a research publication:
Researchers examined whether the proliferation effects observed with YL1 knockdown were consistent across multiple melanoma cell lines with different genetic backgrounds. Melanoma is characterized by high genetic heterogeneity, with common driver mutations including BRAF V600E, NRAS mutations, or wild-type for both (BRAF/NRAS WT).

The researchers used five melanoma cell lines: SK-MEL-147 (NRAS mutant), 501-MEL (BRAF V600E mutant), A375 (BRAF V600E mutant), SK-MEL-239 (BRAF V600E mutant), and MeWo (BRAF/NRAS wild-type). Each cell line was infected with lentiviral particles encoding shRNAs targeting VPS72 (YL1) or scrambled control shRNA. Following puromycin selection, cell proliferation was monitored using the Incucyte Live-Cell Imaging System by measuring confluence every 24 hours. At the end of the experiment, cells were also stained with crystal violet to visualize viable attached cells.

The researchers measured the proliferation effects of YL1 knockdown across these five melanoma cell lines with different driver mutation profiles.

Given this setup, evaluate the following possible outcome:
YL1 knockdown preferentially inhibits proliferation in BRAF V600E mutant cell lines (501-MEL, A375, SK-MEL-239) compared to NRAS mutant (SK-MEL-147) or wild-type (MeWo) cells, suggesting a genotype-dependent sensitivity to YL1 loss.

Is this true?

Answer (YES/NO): NO